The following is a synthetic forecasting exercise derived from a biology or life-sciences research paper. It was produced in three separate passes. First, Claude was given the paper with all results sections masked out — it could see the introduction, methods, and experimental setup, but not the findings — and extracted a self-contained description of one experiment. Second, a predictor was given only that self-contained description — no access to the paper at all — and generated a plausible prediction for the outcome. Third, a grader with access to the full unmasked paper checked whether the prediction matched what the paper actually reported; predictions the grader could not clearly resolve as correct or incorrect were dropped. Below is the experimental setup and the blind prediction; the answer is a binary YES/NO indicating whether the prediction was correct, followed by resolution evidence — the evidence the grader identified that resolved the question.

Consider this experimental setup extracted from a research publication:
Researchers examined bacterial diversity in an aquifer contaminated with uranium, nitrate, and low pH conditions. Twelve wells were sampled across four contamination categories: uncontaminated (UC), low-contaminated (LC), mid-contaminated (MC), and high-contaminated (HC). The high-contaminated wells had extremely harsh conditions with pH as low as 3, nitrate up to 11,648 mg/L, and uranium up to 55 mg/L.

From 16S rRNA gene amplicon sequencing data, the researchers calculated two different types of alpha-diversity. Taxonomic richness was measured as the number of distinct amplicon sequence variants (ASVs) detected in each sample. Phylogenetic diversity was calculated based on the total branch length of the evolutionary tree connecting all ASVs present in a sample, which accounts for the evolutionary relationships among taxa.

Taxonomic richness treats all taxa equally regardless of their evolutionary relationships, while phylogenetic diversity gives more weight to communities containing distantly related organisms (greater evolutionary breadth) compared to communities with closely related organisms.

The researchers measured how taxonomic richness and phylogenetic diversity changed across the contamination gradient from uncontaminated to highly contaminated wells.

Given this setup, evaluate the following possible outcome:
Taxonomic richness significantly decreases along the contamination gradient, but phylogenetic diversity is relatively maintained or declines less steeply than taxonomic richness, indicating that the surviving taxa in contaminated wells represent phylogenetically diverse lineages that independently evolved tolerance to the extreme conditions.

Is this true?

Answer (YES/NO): NO